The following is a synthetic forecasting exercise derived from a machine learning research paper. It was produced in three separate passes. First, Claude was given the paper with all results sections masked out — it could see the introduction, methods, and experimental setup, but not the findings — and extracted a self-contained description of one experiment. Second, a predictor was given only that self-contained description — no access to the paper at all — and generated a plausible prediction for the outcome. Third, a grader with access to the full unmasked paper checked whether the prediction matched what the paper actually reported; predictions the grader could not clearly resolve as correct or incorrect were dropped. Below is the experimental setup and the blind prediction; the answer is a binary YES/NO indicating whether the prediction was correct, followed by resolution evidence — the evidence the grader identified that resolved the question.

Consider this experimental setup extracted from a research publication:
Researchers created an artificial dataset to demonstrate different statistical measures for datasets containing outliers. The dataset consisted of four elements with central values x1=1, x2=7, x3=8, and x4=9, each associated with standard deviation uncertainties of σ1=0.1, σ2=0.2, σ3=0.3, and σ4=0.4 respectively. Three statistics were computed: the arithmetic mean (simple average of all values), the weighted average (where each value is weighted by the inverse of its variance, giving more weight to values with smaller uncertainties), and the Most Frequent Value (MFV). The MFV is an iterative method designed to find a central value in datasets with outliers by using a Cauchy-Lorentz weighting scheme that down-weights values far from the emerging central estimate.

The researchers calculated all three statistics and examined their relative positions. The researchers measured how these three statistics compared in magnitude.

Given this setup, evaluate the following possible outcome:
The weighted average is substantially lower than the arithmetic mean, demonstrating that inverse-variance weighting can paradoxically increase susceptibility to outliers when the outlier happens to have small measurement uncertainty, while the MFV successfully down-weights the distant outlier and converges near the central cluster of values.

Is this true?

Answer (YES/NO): YES